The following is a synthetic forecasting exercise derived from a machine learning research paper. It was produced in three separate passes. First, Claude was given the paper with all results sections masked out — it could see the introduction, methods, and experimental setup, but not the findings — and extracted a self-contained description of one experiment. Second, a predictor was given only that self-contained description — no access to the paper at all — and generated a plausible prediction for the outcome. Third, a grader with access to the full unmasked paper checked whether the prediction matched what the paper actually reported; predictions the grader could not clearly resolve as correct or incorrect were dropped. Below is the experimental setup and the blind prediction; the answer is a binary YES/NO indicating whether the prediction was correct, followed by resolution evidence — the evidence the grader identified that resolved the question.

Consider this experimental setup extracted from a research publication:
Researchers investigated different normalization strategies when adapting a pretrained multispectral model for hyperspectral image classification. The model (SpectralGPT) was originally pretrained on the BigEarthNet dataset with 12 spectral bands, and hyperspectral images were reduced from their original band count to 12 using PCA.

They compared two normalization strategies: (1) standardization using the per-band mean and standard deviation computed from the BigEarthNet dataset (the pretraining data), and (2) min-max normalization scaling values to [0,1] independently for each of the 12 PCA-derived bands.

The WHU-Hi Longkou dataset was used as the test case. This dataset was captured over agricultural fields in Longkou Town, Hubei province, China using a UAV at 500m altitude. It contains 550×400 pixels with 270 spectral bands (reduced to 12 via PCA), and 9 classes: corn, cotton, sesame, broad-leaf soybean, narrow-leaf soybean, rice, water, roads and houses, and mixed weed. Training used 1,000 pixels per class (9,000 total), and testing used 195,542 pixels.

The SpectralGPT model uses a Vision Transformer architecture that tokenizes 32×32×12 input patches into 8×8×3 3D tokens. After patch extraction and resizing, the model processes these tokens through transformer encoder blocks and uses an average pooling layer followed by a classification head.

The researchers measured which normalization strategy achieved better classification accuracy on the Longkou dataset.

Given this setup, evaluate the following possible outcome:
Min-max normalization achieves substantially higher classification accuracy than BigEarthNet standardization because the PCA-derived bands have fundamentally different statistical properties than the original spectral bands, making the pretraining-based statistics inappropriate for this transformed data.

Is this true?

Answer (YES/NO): NO